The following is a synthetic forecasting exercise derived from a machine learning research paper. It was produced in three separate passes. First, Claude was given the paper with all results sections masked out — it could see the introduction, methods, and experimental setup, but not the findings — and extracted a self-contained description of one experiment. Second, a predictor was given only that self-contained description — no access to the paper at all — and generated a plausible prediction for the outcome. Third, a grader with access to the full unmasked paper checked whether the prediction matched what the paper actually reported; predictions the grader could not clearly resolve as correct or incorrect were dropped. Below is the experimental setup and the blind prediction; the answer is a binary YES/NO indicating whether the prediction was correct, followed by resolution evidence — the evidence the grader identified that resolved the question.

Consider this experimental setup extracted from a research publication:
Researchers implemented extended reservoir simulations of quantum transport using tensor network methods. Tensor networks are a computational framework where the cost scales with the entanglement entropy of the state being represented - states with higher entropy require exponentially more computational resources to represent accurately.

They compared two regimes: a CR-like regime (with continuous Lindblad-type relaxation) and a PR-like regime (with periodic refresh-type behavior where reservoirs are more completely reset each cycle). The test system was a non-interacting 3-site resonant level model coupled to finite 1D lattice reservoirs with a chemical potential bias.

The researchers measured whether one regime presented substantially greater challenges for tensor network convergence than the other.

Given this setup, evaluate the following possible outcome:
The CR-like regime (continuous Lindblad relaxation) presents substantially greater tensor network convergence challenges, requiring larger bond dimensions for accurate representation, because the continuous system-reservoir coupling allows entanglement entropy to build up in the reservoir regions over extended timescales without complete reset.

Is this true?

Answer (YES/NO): NO